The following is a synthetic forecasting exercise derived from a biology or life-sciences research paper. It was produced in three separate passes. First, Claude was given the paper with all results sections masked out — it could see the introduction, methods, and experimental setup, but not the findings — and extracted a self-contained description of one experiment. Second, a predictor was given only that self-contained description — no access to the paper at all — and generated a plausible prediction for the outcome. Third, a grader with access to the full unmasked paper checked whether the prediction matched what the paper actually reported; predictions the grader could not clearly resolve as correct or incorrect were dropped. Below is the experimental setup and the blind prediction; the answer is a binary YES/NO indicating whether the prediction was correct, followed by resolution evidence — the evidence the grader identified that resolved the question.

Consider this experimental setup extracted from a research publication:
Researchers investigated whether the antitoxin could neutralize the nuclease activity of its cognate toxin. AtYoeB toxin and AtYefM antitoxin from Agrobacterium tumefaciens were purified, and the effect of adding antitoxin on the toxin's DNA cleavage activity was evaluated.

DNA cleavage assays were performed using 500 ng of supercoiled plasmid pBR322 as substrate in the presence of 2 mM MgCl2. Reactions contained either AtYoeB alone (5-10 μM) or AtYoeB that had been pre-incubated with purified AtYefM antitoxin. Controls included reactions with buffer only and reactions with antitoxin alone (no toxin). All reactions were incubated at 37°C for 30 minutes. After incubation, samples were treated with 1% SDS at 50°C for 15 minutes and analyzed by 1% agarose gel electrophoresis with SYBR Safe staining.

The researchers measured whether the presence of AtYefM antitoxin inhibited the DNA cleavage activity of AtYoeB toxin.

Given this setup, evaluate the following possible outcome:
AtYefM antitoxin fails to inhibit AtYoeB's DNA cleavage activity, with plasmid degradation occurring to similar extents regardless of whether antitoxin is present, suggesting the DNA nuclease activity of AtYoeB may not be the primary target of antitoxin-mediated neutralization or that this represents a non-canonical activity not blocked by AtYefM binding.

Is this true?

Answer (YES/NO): YES